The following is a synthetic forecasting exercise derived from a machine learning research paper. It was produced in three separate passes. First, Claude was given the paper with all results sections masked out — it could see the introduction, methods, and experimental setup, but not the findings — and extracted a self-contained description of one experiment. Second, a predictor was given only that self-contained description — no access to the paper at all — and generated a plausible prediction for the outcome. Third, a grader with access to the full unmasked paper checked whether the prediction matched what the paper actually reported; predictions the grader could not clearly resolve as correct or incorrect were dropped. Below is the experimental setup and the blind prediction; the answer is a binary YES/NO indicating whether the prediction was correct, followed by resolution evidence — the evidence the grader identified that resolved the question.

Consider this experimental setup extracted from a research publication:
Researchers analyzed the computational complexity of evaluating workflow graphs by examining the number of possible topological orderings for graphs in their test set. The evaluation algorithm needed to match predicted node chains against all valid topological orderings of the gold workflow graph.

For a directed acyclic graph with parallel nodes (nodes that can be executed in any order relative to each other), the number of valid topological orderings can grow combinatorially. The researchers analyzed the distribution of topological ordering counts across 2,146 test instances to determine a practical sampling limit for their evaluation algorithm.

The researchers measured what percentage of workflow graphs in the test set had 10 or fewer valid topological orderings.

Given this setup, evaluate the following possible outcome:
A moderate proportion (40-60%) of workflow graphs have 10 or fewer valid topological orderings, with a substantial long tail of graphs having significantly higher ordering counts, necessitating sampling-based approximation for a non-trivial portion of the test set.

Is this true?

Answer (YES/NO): NO